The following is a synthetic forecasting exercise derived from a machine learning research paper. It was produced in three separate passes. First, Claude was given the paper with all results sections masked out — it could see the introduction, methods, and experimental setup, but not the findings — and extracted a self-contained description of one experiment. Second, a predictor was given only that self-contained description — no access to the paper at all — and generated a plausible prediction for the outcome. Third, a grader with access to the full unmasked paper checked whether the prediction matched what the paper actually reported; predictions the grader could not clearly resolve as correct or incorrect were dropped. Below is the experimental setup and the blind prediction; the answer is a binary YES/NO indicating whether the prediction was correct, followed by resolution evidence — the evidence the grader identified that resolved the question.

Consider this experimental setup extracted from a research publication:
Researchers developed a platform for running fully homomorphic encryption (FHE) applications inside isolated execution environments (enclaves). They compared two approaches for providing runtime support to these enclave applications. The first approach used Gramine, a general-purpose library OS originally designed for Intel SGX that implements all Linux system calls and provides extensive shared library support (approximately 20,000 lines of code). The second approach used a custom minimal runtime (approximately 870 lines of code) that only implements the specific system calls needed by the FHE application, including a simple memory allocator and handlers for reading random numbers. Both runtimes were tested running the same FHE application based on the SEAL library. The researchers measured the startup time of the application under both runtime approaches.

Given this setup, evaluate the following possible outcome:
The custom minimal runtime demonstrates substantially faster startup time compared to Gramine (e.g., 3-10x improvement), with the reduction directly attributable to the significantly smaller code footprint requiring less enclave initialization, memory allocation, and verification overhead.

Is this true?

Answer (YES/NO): YES